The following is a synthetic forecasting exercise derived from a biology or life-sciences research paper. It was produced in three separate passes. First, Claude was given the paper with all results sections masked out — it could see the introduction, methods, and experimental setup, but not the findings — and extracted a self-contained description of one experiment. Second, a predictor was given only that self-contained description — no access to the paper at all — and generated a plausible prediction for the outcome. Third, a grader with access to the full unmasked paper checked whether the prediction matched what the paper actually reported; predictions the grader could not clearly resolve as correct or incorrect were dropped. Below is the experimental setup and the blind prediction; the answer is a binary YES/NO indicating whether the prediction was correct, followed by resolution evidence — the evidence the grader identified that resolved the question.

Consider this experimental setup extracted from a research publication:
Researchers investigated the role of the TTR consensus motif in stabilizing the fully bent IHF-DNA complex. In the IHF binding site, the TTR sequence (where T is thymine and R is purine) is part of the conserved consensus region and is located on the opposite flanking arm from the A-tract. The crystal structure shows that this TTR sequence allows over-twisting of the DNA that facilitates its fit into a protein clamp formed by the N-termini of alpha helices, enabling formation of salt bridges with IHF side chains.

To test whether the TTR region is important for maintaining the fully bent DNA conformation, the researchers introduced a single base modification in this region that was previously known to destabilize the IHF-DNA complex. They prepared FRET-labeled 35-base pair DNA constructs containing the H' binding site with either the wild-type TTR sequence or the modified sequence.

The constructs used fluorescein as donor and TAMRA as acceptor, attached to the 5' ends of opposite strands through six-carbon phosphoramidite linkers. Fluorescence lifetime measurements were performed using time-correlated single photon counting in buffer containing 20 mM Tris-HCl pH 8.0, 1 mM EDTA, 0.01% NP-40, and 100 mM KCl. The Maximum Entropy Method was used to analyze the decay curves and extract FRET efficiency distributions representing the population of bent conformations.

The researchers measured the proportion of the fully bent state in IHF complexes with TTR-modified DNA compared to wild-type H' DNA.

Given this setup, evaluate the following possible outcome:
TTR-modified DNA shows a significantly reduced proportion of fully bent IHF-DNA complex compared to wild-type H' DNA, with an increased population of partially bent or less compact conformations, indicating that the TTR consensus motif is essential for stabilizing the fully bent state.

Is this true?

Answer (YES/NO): YES